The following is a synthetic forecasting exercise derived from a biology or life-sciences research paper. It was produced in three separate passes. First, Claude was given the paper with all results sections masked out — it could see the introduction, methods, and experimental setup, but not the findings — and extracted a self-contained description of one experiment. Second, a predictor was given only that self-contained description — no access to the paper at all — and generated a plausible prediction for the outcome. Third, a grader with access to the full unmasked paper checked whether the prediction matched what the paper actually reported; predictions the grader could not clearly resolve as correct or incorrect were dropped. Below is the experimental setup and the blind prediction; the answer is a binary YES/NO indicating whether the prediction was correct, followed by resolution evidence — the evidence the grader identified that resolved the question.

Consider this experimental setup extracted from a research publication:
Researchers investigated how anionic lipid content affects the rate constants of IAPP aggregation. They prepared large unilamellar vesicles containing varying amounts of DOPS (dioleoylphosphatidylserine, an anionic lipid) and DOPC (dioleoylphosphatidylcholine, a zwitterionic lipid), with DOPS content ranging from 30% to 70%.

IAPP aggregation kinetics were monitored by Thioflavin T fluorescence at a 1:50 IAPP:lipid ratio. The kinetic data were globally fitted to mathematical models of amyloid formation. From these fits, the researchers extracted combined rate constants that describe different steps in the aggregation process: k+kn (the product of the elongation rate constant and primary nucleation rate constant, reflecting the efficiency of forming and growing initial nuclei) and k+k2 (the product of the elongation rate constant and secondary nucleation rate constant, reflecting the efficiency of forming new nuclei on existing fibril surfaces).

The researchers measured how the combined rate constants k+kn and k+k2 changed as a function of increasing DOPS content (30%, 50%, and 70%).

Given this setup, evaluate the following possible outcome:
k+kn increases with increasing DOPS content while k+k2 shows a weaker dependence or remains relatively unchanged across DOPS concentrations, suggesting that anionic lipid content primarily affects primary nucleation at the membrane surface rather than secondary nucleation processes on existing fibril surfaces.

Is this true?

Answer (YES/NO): NO